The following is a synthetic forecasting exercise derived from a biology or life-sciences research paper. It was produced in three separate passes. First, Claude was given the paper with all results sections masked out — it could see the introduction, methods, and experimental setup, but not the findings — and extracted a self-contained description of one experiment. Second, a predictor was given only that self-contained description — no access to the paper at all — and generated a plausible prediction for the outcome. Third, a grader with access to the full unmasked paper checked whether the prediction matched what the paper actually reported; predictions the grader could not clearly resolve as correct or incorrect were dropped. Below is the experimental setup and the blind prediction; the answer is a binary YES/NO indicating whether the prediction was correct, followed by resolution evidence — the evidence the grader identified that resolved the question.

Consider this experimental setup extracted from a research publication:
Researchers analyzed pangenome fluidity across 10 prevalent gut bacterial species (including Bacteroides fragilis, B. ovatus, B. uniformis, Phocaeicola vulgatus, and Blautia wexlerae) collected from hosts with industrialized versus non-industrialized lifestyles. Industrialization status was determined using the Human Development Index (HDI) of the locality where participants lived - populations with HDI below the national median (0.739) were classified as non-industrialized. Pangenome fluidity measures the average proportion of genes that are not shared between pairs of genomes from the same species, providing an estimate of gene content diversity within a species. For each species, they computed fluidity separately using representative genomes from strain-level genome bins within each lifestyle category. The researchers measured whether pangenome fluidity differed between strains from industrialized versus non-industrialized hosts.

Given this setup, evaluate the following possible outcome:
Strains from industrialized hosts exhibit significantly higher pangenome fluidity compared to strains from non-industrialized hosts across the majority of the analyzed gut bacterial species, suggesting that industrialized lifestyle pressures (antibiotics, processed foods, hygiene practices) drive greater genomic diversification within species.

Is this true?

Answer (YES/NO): YES